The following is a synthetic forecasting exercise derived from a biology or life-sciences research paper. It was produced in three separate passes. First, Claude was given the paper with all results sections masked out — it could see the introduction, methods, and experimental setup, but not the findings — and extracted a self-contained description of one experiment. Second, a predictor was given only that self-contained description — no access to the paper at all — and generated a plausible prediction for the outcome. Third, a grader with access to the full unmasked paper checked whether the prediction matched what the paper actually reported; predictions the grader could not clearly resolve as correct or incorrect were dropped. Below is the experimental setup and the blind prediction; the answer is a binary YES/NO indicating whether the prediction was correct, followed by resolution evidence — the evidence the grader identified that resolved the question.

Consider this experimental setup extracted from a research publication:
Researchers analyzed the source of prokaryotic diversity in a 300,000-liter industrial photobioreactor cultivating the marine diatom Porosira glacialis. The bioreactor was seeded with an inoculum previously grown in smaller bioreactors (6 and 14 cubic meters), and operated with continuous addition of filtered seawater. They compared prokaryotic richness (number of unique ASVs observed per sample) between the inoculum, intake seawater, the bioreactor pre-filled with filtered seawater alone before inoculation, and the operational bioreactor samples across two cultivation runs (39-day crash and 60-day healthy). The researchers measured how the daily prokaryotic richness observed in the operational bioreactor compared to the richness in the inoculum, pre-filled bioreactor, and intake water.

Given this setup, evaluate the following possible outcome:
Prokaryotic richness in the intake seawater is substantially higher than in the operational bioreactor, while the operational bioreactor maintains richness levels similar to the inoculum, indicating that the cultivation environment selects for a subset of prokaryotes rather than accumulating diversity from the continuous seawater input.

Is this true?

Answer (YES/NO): YES